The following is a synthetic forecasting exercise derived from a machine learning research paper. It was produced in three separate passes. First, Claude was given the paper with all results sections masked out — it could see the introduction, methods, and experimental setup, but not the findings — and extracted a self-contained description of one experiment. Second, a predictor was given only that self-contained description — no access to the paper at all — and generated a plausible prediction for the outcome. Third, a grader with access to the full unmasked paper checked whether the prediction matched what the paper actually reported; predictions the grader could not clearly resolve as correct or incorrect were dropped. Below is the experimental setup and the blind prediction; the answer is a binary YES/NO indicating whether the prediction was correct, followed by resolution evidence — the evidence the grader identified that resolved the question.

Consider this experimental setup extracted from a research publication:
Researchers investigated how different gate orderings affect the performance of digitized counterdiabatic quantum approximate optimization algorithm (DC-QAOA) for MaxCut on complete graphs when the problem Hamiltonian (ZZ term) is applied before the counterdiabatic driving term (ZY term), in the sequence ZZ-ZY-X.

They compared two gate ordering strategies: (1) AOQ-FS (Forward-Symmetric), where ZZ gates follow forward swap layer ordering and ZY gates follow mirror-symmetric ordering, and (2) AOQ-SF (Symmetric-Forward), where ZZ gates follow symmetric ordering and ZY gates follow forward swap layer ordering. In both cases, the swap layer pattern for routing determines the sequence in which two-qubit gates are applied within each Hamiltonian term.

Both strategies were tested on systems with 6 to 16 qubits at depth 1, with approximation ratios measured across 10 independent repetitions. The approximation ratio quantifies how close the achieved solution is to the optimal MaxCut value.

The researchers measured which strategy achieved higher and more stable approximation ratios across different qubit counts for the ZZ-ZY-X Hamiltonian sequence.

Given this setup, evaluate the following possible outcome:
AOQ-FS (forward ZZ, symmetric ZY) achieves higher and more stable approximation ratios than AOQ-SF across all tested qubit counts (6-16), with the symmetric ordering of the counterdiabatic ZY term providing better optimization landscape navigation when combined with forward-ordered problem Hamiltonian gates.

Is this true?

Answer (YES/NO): NO